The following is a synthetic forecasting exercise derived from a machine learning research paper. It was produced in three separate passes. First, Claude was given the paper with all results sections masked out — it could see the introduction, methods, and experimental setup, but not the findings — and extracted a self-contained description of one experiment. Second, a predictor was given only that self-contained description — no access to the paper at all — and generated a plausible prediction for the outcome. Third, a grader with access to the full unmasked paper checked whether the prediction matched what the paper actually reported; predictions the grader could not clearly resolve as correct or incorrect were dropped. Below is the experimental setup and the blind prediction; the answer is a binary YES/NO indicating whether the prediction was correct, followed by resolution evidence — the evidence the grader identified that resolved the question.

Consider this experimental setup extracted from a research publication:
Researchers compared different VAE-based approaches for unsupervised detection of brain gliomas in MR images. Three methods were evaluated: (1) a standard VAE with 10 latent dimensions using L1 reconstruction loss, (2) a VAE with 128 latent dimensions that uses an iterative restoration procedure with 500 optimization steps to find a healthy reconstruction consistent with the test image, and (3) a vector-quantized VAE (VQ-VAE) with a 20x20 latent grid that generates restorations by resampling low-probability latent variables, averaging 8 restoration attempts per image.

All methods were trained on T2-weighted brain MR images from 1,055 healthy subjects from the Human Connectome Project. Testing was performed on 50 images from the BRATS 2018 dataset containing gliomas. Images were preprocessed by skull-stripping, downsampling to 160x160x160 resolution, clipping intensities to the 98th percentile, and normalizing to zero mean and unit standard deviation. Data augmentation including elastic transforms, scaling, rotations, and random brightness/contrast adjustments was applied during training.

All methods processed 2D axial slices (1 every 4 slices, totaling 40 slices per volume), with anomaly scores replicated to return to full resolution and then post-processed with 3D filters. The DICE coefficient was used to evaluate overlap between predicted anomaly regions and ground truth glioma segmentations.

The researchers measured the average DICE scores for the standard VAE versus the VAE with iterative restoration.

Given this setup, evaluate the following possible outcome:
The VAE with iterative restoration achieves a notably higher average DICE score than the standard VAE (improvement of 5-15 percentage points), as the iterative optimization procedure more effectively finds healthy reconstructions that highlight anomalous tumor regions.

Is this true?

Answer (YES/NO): NO